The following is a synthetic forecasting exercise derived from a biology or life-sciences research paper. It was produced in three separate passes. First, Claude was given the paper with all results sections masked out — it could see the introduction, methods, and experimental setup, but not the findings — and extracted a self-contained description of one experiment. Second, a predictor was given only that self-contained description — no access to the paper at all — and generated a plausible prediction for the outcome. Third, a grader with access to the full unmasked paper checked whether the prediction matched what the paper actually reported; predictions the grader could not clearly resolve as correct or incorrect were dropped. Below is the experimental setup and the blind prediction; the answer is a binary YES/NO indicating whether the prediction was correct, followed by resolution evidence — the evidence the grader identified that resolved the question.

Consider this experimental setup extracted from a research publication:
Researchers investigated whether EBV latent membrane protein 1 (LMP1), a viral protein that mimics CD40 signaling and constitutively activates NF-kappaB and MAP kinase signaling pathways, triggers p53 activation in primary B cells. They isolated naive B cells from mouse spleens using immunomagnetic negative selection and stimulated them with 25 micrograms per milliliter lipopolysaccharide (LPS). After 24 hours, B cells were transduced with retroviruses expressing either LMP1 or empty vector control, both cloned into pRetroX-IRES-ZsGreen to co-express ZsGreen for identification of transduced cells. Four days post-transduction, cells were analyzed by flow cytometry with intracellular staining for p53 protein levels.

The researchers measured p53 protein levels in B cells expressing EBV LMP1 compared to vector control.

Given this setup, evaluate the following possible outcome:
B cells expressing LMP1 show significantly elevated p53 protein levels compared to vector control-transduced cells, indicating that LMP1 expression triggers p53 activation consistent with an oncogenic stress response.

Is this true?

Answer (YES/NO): YES